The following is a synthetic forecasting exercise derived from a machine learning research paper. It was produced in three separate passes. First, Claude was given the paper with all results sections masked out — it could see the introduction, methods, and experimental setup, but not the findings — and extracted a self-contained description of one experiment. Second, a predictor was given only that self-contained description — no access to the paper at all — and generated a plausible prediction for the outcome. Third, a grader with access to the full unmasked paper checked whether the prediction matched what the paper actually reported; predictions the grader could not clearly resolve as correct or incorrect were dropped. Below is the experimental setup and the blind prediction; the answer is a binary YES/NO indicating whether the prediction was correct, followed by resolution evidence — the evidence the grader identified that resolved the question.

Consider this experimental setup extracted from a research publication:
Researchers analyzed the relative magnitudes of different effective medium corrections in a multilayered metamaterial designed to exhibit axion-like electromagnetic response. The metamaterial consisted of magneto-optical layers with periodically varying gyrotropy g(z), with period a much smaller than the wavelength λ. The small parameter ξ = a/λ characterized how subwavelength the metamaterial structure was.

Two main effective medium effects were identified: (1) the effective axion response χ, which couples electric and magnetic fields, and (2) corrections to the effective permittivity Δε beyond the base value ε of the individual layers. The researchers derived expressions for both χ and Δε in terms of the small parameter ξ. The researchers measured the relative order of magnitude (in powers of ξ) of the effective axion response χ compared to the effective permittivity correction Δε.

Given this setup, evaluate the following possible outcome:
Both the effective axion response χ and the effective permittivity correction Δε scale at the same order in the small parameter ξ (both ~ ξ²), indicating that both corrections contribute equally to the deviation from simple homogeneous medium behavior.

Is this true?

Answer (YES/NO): NO